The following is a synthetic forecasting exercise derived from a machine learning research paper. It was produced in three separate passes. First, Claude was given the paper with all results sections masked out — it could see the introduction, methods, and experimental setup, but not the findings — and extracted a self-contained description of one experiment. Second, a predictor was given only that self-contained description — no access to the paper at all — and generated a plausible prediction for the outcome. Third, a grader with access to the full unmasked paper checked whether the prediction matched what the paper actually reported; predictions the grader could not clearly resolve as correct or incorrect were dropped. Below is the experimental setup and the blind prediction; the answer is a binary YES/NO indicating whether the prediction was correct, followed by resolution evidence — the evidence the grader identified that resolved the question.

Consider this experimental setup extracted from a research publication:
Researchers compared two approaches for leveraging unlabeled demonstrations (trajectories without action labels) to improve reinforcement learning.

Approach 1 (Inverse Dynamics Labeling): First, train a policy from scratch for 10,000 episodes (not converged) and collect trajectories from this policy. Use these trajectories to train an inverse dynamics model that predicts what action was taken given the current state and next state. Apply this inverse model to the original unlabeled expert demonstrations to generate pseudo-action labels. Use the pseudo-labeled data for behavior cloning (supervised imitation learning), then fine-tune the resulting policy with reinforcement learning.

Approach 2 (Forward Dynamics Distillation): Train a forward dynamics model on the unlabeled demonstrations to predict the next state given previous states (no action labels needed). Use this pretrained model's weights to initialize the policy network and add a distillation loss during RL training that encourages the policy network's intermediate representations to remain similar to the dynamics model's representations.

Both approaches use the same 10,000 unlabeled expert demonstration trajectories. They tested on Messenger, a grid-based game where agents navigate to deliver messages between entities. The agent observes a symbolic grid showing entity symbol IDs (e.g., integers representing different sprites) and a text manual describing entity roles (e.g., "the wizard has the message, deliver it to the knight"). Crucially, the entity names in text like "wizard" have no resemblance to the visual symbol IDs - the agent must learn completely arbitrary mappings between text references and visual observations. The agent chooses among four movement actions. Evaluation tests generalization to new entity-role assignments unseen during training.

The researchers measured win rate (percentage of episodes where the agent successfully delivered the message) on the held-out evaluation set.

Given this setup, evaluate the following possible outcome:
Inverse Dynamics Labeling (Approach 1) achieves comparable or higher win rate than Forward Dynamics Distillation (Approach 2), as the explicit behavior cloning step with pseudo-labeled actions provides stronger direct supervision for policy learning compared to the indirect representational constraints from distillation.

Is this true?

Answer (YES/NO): NO